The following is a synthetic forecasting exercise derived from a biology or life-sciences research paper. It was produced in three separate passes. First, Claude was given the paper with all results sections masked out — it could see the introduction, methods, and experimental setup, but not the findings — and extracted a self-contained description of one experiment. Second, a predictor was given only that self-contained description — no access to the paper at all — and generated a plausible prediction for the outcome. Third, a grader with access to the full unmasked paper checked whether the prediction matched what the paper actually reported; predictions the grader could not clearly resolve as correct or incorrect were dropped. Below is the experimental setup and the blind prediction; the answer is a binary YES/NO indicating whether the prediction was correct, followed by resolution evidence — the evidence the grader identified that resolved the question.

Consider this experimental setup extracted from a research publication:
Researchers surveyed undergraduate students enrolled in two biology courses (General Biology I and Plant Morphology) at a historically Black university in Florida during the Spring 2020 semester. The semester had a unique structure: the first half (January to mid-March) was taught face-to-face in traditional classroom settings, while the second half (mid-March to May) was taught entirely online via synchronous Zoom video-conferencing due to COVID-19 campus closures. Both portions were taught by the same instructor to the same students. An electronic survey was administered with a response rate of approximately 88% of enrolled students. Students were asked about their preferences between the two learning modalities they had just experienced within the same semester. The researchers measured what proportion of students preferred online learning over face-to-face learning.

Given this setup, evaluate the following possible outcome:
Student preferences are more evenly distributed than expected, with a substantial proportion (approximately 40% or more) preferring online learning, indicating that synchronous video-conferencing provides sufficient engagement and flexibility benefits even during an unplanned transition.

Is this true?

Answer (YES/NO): NO